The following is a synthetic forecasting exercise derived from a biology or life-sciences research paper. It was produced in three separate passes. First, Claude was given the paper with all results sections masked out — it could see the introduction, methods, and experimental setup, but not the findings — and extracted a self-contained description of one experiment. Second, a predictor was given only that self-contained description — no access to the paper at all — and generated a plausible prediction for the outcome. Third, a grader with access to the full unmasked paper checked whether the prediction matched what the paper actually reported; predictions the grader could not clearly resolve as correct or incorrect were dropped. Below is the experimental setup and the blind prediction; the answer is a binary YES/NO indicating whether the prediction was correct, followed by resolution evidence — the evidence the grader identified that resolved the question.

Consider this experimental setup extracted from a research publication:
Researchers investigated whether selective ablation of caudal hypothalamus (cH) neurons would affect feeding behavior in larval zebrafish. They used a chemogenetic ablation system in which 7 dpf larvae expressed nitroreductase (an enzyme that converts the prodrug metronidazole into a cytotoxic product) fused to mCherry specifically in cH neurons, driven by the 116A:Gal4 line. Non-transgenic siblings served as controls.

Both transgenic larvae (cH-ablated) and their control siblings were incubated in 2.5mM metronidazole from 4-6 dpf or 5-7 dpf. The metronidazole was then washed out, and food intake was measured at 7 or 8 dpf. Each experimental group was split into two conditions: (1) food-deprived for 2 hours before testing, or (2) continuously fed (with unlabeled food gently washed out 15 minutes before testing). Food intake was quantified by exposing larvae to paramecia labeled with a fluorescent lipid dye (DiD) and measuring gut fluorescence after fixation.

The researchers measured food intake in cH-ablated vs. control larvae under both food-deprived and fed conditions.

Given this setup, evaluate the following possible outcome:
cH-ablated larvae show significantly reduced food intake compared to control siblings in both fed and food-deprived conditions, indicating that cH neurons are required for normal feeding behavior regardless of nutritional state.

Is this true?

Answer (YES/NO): NO